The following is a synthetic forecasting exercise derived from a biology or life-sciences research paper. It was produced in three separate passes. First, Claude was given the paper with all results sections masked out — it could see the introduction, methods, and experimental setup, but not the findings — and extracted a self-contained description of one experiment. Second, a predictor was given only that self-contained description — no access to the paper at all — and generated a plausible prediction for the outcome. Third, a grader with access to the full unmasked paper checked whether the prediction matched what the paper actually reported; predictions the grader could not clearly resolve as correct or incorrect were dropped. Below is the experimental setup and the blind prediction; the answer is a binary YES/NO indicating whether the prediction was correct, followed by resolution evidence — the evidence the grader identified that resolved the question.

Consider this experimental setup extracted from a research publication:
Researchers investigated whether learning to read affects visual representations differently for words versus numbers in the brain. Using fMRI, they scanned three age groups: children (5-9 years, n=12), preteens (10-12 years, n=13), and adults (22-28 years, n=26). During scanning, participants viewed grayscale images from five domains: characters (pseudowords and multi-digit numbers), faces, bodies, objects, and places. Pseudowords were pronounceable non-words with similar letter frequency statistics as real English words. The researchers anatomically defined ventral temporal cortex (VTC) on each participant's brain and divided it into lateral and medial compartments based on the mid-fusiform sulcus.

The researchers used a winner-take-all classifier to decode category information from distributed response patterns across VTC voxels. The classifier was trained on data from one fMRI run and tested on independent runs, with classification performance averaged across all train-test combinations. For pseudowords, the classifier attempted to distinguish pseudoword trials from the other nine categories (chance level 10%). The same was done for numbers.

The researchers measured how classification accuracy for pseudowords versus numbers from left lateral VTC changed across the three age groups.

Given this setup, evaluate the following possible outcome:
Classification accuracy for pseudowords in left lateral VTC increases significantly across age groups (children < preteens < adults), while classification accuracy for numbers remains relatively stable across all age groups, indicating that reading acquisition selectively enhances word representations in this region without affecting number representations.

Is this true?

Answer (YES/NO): YES